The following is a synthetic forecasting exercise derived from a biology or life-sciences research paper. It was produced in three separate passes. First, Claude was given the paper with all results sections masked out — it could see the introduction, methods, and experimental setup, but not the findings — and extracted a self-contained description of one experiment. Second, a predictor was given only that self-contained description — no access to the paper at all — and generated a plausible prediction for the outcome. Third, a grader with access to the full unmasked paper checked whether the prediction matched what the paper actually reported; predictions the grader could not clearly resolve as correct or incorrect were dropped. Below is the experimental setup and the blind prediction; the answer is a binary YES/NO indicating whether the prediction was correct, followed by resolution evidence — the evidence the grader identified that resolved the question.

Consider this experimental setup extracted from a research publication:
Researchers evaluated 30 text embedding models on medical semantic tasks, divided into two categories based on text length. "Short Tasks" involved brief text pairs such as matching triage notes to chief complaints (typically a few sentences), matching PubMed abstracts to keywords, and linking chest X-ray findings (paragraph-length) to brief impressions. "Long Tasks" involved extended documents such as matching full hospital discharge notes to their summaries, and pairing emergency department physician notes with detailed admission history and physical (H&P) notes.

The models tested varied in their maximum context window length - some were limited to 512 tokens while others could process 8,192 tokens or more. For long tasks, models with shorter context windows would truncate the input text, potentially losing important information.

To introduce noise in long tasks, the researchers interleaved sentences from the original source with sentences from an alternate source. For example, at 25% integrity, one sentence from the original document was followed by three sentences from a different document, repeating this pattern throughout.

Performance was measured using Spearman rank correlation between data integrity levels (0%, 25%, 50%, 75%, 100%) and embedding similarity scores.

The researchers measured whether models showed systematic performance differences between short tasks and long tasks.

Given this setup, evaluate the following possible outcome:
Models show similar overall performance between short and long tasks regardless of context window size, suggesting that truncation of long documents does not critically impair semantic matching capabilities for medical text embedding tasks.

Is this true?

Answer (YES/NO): NO